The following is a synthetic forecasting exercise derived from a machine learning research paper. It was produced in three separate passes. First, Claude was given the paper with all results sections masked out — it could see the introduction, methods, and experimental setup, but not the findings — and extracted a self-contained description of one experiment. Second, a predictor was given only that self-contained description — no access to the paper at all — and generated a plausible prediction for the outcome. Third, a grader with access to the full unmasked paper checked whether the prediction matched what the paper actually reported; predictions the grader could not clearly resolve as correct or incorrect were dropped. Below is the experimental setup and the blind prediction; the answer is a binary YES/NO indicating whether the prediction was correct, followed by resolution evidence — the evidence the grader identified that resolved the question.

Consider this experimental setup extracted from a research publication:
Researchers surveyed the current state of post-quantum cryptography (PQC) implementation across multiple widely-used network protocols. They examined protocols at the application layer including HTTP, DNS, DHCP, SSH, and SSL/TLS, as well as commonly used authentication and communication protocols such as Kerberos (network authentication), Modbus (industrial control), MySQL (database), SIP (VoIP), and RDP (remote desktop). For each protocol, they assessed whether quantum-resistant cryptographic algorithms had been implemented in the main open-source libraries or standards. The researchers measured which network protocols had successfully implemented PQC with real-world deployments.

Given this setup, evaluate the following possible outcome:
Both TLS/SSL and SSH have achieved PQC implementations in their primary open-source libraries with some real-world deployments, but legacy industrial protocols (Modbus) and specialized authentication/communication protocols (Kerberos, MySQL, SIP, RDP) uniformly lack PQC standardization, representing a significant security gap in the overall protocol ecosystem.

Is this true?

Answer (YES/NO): YES